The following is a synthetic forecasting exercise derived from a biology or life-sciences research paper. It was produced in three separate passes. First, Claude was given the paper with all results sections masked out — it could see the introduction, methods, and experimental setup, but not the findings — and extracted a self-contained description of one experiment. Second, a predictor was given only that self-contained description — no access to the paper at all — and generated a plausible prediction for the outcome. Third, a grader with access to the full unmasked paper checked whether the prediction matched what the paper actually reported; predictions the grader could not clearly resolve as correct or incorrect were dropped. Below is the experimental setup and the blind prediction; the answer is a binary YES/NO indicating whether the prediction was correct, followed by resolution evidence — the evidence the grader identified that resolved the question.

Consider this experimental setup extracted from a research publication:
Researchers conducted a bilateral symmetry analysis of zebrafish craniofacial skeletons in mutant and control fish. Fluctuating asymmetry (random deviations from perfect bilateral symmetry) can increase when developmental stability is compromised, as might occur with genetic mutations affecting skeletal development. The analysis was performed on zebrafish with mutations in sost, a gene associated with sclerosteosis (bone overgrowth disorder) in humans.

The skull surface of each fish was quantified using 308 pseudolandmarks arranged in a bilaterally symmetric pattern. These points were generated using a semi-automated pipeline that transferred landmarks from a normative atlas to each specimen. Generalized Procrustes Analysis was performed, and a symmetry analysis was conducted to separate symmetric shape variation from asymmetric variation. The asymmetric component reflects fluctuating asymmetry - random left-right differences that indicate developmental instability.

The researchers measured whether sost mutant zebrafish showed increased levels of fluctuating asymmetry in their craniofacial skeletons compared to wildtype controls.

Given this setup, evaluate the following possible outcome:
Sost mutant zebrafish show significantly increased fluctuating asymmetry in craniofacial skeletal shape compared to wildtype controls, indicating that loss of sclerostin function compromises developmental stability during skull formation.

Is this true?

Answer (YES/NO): NO